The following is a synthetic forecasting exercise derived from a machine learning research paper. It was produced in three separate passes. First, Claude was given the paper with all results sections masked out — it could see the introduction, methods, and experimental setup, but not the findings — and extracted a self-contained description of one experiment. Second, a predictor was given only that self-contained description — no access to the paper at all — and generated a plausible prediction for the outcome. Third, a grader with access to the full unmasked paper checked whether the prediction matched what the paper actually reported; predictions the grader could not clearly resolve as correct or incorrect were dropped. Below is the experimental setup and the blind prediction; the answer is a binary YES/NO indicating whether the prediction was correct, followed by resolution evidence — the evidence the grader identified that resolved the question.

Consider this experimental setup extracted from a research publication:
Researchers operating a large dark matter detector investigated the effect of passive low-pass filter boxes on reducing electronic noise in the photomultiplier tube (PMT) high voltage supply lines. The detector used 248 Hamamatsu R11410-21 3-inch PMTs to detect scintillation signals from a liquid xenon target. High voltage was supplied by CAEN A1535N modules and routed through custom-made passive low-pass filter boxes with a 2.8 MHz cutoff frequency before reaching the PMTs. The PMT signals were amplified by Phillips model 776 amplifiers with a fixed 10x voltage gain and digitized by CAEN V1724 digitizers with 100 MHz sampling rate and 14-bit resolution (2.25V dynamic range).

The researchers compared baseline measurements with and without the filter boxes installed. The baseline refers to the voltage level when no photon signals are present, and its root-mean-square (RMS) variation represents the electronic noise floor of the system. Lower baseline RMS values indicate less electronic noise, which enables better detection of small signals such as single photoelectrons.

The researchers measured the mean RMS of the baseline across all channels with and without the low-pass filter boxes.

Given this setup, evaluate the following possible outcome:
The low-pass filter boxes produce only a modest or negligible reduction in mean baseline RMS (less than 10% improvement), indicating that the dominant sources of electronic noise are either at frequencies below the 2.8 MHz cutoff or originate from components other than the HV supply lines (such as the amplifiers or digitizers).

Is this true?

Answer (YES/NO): NO